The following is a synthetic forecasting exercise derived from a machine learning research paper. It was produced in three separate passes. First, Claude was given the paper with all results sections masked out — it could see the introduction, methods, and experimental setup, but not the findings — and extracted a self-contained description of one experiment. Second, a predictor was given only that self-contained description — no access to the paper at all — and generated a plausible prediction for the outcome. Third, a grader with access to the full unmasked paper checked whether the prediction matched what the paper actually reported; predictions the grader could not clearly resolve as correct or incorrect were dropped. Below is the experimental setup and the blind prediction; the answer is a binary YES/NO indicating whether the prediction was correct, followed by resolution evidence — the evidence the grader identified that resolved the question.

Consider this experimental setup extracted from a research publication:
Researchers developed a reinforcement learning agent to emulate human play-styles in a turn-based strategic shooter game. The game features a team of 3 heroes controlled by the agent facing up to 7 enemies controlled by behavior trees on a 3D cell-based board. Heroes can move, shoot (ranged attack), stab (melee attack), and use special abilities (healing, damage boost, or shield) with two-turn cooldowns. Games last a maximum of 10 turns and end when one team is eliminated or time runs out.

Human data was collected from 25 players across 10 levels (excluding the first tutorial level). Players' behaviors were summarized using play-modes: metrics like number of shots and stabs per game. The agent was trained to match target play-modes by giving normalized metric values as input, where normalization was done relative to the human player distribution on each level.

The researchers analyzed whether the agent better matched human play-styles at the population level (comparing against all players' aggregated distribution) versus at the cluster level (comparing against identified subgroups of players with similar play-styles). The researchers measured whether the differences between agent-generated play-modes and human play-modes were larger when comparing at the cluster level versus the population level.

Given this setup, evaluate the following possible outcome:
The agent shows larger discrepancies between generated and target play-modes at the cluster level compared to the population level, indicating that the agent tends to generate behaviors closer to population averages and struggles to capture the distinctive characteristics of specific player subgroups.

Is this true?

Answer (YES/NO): YES